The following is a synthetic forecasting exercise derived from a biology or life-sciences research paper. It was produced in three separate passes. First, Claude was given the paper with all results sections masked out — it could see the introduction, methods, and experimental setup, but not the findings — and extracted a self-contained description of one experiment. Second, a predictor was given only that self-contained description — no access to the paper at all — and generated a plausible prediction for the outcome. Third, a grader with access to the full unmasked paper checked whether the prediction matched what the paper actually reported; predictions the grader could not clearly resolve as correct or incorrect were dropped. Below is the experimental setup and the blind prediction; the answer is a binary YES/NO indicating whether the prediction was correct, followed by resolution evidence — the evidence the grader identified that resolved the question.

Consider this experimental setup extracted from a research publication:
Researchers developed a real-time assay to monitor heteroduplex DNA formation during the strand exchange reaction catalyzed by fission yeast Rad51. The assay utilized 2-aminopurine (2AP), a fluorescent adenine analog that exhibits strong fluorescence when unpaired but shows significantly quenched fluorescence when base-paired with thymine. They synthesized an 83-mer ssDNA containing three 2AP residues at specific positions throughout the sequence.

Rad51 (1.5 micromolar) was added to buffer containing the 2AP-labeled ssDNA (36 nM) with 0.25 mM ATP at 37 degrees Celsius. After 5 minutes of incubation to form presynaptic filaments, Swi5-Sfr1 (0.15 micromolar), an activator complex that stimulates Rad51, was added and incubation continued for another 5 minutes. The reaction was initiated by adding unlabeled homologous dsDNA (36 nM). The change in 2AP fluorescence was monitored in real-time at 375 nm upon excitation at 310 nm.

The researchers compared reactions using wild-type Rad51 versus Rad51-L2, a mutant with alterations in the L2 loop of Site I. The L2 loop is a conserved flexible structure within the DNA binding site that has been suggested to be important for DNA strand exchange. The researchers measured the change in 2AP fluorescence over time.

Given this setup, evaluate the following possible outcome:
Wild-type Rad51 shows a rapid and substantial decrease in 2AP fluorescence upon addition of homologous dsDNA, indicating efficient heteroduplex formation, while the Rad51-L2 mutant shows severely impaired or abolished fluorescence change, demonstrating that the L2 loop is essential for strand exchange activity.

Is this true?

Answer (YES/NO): NO